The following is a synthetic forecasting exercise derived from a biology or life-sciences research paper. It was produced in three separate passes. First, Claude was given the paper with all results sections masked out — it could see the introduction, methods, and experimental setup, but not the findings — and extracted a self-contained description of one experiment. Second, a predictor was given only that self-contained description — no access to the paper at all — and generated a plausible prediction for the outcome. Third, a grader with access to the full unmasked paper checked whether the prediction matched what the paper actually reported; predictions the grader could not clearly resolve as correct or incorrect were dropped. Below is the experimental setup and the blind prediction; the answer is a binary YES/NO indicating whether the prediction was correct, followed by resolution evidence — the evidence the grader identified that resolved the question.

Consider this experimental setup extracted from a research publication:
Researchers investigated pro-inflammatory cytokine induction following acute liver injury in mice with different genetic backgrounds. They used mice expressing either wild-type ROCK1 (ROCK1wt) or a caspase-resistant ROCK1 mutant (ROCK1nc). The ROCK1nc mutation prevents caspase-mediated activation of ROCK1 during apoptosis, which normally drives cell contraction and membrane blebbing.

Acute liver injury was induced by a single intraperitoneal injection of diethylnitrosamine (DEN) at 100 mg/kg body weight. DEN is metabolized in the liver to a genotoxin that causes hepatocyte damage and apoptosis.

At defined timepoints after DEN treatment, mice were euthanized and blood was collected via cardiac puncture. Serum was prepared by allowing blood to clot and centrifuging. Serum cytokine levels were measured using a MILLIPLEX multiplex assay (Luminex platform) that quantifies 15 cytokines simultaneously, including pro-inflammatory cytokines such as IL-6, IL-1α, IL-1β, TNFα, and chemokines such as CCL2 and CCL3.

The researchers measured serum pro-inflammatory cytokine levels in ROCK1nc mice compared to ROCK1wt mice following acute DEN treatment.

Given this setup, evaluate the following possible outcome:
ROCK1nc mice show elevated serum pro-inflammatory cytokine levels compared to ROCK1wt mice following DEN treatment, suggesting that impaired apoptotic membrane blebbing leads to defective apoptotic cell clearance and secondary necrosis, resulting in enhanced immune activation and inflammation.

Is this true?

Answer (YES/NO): YES